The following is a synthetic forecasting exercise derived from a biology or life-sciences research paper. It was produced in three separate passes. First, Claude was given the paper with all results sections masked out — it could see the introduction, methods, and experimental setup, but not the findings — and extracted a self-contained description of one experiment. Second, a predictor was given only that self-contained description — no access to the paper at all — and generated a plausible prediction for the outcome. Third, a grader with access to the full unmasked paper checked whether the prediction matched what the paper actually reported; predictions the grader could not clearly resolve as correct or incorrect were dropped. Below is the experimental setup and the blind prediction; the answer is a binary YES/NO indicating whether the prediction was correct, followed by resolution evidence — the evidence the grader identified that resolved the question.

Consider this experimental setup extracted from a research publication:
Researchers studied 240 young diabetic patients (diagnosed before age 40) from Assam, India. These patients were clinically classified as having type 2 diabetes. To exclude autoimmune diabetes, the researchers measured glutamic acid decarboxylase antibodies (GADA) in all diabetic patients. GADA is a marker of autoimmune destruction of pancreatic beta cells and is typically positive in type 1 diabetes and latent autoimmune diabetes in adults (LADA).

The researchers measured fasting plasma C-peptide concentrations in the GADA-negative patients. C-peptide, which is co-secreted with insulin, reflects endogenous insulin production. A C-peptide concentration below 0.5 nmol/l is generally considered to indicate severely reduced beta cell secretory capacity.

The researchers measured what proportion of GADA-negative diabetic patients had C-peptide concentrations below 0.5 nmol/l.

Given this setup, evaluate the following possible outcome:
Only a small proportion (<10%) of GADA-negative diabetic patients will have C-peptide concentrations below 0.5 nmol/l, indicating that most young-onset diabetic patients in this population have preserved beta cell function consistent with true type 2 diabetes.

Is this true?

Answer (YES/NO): NO